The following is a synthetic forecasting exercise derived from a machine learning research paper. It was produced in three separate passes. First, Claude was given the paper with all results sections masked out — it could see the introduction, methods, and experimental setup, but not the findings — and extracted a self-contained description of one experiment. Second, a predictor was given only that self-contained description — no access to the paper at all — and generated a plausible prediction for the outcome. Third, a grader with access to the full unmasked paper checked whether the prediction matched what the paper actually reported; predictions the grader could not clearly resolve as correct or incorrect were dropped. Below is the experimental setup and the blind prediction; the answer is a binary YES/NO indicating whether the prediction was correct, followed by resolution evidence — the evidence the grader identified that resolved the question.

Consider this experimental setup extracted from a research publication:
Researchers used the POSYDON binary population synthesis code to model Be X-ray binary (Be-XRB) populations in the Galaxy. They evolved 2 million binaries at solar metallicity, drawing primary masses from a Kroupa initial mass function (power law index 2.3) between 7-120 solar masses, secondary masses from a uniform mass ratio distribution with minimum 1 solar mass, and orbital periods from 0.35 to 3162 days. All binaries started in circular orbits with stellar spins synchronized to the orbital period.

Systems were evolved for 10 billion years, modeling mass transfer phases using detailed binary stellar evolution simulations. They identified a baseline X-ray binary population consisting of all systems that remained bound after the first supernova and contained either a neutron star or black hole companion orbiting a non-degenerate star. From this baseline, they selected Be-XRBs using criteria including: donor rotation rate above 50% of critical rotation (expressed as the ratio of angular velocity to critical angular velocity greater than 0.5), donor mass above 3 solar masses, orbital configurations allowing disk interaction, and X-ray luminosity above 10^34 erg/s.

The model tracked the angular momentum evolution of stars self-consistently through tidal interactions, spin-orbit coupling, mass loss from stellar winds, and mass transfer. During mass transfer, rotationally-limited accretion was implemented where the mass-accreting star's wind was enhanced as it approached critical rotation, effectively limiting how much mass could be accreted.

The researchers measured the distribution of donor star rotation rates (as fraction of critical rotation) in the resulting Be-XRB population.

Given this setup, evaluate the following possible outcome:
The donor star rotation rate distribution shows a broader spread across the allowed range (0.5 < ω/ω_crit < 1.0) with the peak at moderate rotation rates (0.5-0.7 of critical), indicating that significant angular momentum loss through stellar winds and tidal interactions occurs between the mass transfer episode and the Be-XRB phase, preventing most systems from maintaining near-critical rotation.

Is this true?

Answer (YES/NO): YES